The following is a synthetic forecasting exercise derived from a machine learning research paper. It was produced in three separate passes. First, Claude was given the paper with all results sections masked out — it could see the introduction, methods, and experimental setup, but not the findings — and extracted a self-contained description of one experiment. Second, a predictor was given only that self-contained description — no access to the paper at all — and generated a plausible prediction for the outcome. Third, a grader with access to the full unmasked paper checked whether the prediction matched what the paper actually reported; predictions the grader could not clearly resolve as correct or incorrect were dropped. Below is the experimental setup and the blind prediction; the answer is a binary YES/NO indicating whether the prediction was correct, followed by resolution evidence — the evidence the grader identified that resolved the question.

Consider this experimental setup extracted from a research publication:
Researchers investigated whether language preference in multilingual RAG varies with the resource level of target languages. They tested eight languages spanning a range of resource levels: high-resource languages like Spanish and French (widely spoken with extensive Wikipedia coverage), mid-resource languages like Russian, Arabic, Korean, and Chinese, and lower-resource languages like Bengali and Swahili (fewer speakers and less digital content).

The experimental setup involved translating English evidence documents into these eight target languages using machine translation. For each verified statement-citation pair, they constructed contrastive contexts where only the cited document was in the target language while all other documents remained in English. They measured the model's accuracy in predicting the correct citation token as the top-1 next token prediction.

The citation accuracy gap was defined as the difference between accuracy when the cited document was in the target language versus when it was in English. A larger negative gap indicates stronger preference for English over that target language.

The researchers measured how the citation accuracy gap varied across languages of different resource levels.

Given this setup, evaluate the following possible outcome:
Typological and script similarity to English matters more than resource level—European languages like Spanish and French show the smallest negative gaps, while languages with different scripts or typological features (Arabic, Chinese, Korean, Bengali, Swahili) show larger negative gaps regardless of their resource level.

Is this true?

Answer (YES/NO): NO